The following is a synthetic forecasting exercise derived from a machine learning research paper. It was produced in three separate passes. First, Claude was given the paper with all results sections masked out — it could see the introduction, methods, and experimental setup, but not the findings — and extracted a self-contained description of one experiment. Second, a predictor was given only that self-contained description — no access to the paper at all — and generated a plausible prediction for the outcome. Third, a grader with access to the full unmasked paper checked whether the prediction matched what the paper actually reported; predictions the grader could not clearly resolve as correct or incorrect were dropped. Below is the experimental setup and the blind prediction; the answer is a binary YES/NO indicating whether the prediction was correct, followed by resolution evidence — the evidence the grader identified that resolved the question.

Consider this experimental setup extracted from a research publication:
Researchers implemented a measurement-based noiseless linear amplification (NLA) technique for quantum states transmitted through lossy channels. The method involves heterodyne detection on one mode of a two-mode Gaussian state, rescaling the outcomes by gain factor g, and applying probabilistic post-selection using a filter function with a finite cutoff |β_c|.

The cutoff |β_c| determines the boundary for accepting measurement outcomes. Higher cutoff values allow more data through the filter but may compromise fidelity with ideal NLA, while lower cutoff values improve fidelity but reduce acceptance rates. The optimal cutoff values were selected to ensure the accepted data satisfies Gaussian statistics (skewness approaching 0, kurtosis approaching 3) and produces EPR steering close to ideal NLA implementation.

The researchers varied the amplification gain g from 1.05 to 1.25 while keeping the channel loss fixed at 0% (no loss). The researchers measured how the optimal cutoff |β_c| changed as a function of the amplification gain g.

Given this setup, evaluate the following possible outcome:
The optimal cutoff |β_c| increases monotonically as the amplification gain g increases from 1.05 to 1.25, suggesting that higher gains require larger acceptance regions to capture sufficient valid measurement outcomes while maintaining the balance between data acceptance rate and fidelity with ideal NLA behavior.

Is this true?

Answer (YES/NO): YES